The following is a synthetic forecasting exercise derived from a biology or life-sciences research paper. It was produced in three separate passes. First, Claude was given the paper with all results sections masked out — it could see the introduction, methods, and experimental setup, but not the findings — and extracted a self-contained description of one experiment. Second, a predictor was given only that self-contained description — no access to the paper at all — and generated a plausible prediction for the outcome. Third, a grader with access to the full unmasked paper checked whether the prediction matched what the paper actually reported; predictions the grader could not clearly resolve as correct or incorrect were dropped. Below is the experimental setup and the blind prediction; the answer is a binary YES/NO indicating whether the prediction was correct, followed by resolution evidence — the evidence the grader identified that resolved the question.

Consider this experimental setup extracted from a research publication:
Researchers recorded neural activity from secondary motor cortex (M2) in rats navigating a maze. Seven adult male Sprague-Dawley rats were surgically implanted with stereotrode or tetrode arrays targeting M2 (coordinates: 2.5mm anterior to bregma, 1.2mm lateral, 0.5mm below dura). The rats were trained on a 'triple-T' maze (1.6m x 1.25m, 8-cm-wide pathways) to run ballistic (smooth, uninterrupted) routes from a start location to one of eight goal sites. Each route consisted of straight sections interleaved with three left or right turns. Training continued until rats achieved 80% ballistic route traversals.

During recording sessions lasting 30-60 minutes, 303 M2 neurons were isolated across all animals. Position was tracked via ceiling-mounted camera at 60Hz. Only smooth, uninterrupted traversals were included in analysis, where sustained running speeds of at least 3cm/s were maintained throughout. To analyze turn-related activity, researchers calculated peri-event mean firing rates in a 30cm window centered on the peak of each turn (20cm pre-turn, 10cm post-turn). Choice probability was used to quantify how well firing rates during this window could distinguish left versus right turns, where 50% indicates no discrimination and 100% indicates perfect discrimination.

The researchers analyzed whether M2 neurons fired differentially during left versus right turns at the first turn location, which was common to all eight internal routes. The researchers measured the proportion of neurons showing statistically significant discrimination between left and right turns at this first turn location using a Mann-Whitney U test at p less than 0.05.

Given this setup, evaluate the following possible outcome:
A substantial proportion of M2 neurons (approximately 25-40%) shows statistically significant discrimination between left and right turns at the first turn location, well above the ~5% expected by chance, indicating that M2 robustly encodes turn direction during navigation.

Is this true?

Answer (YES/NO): NO